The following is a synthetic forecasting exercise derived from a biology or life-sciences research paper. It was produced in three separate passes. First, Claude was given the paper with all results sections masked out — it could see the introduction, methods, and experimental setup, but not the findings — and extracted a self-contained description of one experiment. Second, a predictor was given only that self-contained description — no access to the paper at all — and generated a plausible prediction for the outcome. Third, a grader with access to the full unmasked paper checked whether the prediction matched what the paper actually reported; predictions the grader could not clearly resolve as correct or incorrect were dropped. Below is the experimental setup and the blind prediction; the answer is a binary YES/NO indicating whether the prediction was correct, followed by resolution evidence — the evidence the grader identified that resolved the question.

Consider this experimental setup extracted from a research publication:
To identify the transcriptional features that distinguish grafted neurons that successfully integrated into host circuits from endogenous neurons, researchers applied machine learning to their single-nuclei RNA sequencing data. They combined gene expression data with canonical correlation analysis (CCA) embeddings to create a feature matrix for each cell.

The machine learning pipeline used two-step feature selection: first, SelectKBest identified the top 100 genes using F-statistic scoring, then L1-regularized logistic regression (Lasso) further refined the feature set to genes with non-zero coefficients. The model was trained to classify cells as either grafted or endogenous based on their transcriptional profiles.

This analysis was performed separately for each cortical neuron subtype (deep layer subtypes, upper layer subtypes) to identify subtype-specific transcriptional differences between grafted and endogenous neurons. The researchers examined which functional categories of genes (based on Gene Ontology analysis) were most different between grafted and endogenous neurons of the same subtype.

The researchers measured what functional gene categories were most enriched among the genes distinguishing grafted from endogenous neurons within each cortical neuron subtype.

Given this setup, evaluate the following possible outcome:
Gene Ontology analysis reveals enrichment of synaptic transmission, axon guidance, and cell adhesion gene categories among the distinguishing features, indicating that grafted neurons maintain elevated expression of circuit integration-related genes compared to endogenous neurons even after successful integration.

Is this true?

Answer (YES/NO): YES